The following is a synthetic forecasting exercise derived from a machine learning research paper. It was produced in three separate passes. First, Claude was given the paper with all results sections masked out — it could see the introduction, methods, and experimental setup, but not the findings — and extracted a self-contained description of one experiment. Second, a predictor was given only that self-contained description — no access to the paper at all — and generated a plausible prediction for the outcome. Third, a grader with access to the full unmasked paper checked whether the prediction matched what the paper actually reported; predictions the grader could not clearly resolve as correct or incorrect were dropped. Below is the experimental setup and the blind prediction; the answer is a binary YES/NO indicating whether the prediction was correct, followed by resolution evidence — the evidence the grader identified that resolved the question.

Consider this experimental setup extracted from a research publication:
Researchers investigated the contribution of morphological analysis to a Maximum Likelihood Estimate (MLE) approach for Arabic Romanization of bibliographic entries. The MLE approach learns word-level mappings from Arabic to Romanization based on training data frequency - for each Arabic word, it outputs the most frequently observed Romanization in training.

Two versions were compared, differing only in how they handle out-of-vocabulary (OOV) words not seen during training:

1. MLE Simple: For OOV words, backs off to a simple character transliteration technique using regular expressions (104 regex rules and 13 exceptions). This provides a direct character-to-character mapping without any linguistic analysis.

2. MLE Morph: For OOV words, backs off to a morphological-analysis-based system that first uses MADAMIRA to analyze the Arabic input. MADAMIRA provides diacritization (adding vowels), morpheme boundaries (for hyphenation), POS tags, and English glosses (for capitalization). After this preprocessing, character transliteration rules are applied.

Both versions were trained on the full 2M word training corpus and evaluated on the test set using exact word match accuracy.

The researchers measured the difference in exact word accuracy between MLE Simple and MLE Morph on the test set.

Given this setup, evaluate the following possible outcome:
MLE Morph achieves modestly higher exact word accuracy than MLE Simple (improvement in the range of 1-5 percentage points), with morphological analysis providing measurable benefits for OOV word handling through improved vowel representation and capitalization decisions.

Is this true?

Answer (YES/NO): NO